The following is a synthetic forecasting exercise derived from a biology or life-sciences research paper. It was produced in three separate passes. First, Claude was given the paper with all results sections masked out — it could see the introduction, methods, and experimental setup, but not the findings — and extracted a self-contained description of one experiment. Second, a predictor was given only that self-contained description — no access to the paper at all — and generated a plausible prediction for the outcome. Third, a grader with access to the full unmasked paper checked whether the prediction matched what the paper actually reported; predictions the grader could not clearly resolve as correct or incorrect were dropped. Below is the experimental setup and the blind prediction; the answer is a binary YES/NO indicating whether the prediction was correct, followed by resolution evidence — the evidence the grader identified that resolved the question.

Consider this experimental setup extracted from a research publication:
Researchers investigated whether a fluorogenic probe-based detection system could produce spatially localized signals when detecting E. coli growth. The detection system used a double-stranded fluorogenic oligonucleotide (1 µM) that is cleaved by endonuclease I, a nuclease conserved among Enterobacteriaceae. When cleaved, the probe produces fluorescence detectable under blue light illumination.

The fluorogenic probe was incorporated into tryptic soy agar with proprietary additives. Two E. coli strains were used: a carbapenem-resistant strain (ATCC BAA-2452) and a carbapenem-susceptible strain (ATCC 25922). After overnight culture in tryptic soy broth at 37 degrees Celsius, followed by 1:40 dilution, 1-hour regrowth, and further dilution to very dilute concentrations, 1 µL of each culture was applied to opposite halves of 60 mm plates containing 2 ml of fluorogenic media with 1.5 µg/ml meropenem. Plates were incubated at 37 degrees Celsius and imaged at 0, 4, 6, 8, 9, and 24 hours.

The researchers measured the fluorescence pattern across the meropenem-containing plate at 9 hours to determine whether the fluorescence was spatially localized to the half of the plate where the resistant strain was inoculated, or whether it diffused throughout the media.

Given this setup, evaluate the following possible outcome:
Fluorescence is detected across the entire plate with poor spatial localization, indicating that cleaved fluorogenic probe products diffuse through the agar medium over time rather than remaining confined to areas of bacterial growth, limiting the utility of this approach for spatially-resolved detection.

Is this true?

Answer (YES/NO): NO